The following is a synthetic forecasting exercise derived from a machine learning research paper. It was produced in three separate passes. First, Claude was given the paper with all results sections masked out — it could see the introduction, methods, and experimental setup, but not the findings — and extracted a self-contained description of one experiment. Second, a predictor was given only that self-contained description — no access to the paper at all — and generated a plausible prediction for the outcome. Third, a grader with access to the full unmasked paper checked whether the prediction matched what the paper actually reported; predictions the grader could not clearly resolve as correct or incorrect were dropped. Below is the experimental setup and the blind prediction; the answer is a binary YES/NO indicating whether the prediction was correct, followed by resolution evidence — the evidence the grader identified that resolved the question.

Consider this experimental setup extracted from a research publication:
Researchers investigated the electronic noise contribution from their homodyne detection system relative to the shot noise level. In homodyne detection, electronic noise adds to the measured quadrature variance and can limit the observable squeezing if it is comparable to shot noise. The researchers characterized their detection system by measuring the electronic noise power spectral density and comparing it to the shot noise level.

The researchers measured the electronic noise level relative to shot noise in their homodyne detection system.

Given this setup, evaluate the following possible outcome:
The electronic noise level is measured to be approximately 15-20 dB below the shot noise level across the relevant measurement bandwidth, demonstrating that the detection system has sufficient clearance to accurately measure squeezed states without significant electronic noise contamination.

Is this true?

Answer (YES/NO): NO